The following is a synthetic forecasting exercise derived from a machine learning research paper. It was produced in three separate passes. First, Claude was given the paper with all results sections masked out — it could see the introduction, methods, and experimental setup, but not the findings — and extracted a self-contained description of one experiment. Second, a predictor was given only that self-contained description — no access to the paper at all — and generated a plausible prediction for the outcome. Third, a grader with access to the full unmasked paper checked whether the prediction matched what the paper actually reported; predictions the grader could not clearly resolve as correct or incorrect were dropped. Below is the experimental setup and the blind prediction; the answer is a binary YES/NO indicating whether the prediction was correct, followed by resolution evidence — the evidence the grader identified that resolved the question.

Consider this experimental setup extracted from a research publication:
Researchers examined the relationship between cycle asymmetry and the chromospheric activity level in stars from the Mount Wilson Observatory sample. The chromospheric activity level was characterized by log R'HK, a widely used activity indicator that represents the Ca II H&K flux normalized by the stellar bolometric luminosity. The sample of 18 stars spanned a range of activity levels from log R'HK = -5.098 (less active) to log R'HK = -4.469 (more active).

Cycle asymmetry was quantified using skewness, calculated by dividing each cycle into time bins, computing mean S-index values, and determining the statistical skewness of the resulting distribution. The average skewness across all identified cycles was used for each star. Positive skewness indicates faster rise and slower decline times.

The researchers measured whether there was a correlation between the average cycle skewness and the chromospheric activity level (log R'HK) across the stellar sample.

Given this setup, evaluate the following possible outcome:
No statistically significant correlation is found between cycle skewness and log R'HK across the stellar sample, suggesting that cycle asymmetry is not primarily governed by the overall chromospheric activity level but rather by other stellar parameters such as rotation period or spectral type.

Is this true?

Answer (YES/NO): NO